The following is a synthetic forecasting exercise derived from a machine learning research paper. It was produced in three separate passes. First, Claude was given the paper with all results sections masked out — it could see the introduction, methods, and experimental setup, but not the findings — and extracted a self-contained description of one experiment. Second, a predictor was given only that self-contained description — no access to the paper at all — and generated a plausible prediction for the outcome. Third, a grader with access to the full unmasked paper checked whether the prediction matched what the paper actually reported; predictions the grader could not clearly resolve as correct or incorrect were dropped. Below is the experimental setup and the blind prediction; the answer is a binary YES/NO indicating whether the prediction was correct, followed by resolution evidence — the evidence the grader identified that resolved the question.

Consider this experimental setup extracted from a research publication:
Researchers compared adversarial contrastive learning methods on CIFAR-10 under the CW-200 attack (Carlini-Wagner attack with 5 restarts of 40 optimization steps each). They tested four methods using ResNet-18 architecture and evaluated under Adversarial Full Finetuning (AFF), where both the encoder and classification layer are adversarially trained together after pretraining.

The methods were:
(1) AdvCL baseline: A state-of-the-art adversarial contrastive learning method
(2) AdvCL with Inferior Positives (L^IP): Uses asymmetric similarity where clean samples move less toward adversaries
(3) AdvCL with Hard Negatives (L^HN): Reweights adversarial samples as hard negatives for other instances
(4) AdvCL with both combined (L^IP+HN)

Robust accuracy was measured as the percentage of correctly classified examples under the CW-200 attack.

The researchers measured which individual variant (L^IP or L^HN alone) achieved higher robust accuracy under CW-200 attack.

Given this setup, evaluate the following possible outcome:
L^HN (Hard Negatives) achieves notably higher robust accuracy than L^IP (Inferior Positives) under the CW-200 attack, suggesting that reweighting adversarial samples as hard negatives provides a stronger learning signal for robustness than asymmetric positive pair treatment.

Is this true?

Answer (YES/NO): NO